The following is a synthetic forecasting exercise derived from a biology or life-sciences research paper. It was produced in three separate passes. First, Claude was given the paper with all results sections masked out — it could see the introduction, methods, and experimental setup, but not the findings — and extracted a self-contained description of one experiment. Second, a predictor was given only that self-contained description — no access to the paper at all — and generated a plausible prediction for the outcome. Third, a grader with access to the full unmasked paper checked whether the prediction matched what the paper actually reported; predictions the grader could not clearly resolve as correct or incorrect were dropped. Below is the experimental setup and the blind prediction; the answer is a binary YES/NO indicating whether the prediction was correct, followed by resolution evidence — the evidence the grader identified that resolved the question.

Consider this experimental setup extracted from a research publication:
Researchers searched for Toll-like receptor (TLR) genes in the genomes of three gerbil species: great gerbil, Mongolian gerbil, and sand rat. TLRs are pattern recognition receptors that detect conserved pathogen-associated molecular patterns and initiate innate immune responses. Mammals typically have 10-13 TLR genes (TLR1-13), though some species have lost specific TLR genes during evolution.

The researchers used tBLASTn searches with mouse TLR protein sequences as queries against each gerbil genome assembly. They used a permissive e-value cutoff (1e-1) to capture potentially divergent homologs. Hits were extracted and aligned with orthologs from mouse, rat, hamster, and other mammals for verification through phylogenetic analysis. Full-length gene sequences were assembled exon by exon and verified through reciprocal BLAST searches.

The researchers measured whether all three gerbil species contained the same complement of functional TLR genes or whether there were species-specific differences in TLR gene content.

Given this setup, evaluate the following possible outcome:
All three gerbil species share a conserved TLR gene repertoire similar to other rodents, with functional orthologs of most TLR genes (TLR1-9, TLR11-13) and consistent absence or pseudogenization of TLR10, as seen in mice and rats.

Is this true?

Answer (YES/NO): NO